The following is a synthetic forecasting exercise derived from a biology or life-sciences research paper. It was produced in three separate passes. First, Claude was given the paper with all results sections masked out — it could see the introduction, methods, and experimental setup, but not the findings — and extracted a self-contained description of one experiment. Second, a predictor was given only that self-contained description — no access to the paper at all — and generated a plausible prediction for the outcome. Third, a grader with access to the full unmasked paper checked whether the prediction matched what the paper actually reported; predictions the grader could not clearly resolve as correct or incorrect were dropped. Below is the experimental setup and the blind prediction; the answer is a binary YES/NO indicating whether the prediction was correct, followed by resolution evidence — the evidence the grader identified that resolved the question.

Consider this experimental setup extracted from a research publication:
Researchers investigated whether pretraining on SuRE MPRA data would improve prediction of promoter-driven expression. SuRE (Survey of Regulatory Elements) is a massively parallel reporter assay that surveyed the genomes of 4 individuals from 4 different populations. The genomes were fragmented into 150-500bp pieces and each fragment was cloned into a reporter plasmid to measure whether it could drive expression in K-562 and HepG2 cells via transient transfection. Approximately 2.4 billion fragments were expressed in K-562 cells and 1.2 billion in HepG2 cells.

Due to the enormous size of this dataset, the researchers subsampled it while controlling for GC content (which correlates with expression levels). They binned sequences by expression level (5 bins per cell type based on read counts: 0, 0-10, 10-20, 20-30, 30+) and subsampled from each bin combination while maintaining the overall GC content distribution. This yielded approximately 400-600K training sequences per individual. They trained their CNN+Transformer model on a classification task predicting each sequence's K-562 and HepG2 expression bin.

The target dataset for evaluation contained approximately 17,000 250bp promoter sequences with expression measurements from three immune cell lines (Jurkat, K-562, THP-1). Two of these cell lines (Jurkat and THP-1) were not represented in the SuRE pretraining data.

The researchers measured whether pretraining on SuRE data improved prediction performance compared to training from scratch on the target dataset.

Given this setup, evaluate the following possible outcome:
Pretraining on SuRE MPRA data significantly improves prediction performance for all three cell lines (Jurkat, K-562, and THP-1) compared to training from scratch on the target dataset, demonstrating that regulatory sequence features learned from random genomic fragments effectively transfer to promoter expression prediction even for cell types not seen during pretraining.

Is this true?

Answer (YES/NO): NO